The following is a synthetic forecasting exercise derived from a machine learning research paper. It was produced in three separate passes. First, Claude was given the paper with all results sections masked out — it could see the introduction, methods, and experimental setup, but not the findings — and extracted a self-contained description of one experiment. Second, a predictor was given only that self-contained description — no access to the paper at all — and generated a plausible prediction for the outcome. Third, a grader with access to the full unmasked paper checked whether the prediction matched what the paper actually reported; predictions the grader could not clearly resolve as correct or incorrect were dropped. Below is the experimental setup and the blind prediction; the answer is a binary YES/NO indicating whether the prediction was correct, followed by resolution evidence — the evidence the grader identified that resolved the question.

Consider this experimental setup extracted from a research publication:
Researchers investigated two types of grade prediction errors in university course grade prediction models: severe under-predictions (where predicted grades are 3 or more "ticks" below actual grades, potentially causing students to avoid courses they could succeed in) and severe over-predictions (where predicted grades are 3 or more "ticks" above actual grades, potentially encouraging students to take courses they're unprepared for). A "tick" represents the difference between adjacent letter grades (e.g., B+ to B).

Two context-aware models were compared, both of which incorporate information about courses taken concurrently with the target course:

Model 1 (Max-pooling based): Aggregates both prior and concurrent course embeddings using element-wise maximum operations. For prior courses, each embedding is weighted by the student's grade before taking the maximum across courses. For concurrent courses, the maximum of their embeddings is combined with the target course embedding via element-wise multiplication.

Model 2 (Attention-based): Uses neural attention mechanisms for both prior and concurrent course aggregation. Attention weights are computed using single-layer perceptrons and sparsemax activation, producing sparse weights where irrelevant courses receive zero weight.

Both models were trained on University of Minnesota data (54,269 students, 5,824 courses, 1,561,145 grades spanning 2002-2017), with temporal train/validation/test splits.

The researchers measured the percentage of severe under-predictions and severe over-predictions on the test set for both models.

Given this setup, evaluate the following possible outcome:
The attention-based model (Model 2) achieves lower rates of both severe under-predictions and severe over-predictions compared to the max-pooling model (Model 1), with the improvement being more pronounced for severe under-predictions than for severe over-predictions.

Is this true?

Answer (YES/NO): NO